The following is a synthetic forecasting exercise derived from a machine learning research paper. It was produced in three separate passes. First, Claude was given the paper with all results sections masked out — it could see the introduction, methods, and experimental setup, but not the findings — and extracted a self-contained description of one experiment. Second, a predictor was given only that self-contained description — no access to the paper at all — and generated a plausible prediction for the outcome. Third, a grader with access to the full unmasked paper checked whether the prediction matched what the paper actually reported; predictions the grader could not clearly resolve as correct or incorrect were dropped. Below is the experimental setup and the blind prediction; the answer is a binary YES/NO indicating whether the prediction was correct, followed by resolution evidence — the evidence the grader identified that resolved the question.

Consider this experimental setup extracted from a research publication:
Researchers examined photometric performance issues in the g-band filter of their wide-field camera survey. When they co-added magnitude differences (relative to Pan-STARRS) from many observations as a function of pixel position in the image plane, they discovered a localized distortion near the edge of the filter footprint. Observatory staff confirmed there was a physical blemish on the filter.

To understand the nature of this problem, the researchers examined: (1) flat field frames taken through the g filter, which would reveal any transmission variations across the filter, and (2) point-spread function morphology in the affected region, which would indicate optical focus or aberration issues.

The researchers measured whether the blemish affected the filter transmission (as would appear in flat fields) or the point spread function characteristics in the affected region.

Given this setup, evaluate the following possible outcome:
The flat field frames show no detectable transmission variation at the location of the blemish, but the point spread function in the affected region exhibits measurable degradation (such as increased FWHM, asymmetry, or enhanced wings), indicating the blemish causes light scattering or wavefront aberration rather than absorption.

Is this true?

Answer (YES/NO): NO